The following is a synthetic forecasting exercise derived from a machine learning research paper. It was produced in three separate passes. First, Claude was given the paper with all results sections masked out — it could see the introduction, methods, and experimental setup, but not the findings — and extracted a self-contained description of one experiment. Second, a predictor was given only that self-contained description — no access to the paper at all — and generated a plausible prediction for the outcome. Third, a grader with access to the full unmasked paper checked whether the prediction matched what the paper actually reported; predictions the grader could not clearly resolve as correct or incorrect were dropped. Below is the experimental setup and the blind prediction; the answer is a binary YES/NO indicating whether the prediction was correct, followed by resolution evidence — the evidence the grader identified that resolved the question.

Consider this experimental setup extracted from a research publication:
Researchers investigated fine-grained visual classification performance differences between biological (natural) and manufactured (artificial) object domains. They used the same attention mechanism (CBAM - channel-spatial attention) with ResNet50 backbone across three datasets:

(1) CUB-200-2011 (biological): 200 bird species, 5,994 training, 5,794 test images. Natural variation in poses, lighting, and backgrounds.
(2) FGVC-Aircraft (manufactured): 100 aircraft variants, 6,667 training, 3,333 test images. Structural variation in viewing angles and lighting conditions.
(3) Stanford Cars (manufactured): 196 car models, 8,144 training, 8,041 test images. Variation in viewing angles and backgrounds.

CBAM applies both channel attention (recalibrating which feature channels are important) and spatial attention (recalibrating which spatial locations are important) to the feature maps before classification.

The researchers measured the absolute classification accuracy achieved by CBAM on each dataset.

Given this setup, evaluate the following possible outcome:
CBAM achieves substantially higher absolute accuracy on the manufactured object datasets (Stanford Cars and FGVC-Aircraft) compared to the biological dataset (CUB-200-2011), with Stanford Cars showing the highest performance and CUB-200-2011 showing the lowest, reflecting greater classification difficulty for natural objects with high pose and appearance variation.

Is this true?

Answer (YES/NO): YES